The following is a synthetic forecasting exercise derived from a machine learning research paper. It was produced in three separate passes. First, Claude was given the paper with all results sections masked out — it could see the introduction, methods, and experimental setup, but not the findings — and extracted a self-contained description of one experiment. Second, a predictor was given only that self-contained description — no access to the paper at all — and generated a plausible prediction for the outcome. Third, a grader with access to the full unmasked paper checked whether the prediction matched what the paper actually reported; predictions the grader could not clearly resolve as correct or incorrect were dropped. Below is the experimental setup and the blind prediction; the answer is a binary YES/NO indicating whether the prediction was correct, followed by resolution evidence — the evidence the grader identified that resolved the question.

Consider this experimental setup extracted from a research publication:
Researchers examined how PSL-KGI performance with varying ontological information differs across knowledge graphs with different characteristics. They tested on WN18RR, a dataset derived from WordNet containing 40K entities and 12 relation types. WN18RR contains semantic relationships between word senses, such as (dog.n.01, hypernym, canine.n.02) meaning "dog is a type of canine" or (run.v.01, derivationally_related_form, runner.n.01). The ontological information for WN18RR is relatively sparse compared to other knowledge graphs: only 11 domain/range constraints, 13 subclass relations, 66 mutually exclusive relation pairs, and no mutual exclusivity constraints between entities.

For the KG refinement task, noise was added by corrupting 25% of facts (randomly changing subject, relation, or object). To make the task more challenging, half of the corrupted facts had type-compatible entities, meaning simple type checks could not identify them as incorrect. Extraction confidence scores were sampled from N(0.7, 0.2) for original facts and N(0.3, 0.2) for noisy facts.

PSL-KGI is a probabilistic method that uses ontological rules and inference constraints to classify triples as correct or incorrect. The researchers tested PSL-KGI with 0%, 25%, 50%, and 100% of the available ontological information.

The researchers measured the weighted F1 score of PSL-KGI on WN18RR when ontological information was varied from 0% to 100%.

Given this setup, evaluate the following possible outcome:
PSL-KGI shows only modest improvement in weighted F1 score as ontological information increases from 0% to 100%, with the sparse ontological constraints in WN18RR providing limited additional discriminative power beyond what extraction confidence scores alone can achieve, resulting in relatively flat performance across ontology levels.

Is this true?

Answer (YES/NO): YES